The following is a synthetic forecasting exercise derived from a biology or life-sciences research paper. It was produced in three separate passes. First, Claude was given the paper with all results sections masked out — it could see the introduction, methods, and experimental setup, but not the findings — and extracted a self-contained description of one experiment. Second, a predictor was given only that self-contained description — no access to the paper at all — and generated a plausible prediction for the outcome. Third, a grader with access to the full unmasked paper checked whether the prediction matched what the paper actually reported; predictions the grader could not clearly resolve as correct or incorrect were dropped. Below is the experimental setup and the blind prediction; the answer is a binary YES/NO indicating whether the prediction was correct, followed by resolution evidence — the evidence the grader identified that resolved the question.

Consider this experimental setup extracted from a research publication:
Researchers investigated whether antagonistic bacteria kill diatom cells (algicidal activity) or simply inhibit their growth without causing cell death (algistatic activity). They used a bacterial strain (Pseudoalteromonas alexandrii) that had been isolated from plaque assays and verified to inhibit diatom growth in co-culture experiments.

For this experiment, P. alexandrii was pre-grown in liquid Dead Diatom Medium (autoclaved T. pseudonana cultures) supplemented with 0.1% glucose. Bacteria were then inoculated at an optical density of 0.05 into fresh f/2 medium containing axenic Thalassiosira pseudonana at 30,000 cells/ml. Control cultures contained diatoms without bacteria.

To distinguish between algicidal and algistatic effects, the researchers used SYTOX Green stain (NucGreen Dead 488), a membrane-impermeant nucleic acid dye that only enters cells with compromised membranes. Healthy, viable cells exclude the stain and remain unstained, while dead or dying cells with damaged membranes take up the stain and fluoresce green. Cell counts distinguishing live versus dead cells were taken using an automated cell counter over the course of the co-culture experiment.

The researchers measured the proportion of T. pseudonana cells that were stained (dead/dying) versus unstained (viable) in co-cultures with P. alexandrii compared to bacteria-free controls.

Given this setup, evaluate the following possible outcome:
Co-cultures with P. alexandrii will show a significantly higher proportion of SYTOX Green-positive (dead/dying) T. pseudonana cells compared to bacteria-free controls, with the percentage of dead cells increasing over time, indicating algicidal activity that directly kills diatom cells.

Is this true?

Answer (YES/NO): YES